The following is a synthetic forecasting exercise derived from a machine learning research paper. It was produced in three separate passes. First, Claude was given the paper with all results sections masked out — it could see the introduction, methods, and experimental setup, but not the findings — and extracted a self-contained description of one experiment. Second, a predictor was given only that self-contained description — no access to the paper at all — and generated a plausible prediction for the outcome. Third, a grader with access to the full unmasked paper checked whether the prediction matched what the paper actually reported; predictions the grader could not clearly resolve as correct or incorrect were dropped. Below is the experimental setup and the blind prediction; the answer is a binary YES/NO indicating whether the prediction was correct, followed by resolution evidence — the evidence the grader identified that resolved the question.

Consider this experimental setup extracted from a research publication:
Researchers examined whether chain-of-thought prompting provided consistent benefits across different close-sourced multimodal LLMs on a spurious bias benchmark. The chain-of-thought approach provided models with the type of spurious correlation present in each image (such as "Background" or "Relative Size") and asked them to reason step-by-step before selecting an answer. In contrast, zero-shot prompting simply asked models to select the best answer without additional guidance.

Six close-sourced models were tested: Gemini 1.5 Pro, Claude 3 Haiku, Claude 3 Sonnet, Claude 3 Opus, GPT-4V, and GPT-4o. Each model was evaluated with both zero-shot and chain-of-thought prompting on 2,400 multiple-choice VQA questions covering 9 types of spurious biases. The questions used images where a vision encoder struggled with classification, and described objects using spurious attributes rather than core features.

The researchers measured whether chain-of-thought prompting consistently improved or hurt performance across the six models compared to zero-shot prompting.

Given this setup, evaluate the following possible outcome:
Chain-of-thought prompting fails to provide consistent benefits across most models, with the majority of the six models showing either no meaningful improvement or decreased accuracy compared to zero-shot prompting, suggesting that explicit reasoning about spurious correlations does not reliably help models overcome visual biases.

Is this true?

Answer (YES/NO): NO